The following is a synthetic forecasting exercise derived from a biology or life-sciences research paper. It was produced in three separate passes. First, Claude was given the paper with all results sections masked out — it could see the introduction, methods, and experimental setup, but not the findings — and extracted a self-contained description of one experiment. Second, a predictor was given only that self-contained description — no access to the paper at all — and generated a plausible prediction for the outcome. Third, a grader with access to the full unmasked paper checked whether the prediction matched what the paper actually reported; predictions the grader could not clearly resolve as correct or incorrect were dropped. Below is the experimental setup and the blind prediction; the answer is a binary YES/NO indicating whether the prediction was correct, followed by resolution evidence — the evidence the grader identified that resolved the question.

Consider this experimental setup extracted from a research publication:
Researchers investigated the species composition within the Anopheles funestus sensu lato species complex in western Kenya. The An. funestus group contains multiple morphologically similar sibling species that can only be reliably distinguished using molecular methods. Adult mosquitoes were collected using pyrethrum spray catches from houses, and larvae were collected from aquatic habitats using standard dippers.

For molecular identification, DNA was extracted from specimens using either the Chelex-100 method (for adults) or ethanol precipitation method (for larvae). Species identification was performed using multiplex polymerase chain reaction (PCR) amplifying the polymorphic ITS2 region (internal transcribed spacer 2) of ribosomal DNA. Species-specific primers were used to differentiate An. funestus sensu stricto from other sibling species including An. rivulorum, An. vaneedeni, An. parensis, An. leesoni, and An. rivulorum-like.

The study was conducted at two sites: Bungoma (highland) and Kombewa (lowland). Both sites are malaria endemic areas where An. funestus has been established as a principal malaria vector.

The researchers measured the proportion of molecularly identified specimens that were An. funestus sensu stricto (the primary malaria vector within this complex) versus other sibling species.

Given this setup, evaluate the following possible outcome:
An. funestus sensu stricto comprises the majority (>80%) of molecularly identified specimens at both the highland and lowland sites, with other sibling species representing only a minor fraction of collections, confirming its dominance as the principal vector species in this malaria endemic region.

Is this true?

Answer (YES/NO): YES